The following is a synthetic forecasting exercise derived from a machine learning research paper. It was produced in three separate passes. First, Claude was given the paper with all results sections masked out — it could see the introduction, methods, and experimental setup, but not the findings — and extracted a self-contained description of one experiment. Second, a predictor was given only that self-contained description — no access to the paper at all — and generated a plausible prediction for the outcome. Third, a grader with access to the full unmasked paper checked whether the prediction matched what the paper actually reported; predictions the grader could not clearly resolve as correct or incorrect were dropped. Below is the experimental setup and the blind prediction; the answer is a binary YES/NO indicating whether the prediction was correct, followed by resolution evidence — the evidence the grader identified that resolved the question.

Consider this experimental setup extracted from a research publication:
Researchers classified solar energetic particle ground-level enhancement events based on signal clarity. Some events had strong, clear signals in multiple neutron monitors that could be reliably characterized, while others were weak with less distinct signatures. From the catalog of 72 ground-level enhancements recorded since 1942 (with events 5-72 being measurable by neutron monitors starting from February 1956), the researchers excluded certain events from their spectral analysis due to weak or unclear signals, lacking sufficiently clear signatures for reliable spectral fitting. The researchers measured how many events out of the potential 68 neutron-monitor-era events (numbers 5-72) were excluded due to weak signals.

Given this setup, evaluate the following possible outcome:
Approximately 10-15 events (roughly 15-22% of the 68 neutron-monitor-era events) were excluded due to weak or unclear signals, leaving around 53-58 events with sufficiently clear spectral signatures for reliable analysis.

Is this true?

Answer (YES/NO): NO